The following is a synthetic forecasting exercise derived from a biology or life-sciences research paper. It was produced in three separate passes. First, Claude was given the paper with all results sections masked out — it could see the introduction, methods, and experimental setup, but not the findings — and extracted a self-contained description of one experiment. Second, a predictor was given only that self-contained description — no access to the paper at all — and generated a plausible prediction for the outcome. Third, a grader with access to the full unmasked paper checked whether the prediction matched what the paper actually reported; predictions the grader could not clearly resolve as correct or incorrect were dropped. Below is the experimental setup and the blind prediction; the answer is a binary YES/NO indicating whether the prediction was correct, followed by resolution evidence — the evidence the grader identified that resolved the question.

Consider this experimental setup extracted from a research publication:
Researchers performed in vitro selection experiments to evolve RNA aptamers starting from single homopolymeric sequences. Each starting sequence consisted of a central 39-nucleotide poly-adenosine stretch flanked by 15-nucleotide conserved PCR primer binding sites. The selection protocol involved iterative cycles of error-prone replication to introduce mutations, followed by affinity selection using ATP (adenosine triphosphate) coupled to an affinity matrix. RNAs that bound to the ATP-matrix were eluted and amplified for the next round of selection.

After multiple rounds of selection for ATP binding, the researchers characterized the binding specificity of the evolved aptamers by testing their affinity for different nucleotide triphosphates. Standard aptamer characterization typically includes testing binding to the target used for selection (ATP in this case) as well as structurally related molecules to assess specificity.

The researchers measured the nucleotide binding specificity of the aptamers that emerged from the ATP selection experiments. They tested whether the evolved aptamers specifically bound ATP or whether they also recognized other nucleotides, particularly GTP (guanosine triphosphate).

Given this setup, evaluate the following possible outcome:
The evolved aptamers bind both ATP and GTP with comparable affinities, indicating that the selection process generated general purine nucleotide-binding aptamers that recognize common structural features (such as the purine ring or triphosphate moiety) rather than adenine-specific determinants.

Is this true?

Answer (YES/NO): NO